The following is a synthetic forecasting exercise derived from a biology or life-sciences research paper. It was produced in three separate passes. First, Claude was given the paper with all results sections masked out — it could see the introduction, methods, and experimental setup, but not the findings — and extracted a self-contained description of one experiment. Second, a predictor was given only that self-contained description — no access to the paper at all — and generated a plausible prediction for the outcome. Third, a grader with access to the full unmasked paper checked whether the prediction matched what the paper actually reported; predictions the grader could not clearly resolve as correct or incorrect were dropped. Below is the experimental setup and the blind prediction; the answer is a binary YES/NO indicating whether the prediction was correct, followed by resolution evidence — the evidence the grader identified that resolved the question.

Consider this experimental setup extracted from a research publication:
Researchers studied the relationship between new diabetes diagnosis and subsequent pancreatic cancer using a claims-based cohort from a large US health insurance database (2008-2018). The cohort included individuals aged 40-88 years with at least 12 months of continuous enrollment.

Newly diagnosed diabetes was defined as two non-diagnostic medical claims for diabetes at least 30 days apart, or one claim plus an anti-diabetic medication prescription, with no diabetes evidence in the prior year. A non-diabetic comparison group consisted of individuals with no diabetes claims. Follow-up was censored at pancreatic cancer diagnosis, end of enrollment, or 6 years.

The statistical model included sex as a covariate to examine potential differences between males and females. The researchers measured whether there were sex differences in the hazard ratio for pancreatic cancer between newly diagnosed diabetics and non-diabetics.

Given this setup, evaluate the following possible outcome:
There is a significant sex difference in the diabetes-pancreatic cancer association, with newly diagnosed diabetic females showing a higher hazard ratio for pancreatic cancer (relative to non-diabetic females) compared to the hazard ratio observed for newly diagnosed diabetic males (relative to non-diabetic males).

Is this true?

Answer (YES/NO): NO